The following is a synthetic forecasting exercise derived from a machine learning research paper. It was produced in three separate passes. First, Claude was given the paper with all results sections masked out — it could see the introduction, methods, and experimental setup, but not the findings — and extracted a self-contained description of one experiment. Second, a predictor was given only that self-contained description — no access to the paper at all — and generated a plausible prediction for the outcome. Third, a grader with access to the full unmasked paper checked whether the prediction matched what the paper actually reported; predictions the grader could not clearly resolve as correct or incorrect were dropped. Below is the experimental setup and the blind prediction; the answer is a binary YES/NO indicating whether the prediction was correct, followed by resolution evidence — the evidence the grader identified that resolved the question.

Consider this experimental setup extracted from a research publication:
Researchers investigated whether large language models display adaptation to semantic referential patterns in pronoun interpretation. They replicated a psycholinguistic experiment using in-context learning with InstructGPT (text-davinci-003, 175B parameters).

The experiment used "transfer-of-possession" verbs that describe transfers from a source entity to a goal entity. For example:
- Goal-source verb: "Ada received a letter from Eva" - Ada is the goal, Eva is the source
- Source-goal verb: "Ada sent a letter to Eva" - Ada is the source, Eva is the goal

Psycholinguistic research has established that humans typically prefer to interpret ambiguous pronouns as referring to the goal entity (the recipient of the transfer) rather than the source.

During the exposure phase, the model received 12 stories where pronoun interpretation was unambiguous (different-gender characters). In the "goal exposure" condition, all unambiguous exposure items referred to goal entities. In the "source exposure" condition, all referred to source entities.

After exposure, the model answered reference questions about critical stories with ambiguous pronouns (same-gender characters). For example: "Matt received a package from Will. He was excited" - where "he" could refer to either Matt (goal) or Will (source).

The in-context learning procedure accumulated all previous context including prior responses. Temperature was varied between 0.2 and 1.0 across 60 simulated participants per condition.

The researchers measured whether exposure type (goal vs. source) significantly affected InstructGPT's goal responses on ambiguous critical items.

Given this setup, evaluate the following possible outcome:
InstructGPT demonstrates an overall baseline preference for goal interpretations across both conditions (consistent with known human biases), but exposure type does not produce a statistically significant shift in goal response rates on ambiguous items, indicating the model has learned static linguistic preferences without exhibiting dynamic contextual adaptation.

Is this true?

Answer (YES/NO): YES